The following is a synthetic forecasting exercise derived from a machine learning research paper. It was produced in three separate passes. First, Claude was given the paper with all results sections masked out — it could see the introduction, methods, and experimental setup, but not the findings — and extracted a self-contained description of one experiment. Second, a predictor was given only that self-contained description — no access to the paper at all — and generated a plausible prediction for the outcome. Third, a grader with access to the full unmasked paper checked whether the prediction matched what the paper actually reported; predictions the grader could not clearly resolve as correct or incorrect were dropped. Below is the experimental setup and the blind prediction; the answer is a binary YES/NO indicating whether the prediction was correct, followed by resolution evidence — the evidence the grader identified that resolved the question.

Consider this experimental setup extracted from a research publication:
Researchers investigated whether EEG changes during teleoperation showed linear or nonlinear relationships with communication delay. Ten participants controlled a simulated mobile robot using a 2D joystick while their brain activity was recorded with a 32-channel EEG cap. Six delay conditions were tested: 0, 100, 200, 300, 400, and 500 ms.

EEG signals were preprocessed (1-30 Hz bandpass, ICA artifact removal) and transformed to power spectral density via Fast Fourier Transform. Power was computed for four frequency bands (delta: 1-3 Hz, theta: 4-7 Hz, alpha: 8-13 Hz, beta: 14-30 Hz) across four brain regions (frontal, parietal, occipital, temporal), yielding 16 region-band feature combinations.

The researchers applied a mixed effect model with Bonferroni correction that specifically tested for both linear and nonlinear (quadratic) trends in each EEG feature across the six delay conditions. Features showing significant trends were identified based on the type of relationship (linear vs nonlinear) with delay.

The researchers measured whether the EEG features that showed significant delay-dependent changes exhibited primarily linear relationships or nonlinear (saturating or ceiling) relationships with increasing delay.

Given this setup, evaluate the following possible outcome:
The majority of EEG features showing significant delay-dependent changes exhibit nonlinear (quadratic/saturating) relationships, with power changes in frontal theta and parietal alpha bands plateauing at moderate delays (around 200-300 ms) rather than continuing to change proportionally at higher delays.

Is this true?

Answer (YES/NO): NO